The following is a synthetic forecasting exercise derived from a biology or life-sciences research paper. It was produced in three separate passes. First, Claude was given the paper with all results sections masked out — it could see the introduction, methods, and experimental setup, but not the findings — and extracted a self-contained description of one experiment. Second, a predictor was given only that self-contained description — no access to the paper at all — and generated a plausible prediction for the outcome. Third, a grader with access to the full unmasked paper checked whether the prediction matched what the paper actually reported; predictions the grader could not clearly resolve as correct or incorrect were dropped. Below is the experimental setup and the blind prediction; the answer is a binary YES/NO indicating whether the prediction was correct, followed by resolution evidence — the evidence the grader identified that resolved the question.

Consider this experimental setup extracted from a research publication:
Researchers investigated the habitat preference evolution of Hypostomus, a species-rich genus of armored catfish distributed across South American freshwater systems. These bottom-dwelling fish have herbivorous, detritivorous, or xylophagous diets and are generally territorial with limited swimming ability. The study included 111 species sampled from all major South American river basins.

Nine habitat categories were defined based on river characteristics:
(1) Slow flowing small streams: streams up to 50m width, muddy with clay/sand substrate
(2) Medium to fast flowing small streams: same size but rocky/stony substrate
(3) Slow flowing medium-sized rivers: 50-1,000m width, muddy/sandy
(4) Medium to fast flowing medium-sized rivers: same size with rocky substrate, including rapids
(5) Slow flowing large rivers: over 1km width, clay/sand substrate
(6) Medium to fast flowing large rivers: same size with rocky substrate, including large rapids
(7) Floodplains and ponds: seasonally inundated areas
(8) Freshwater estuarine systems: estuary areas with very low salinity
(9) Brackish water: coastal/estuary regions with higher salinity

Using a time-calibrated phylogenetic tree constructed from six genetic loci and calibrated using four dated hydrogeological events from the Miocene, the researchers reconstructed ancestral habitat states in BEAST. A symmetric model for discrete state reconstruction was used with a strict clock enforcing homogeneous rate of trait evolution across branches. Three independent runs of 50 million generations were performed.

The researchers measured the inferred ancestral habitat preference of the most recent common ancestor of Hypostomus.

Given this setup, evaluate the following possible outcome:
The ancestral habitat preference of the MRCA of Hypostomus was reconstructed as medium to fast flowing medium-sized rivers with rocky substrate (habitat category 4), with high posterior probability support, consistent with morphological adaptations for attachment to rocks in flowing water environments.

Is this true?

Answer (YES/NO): NO